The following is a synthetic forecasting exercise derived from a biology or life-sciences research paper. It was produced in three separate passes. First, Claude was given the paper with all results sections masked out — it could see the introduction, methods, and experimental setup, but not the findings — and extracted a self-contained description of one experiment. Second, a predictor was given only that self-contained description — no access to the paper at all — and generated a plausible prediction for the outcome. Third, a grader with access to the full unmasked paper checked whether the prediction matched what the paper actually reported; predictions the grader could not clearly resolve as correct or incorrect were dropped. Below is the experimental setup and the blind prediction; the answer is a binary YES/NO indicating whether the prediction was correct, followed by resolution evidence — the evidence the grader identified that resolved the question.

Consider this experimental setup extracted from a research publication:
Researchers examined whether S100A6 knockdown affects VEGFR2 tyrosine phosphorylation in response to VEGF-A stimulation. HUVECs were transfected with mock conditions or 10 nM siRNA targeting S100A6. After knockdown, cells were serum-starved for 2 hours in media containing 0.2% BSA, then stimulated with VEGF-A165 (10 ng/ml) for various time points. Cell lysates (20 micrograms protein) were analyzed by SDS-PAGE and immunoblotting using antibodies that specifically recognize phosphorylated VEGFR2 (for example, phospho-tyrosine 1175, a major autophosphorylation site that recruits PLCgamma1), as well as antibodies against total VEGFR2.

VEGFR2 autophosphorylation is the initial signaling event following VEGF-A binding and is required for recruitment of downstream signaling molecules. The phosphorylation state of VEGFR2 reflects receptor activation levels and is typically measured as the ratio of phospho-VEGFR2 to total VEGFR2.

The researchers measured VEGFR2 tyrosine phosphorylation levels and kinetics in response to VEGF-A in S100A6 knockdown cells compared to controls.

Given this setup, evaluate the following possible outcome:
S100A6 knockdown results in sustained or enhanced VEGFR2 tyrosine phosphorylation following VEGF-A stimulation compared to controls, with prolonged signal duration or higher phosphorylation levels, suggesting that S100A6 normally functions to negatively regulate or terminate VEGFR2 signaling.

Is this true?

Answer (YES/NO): YES